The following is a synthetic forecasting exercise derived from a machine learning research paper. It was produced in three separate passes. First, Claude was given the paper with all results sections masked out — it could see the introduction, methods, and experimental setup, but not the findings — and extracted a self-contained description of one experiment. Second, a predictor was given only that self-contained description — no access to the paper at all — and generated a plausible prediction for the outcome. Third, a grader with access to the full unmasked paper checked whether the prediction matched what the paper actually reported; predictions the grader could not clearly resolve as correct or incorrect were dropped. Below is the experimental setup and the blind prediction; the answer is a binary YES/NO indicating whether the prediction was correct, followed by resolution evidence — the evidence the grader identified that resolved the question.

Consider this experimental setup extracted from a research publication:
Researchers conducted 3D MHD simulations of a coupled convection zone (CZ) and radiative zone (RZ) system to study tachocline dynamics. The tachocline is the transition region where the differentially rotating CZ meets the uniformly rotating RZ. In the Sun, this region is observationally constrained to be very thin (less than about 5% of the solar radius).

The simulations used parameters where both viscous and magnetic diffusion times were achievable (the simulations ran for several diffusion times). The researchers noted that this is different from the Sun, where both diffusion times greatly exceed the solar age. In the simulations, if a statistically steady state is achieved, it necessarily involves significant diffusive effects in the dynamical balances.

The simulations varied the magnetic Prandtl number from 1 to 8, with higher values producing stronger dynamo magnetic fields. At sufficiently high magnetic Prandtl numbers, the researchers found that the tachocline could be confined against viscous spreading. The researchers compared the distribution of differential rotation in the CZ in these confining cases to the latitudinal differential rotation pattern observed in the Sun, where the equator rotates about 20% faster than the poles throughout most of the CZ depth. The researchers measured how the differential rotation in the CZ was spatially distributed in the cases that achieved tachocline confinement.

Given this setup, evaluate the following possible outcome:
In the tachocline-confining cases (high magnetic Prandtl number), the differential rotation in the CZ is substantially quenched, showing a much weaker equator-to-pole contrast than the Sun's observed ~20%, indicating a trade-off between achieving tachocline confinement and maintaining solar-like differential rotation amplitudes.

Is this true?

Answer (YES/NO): YES